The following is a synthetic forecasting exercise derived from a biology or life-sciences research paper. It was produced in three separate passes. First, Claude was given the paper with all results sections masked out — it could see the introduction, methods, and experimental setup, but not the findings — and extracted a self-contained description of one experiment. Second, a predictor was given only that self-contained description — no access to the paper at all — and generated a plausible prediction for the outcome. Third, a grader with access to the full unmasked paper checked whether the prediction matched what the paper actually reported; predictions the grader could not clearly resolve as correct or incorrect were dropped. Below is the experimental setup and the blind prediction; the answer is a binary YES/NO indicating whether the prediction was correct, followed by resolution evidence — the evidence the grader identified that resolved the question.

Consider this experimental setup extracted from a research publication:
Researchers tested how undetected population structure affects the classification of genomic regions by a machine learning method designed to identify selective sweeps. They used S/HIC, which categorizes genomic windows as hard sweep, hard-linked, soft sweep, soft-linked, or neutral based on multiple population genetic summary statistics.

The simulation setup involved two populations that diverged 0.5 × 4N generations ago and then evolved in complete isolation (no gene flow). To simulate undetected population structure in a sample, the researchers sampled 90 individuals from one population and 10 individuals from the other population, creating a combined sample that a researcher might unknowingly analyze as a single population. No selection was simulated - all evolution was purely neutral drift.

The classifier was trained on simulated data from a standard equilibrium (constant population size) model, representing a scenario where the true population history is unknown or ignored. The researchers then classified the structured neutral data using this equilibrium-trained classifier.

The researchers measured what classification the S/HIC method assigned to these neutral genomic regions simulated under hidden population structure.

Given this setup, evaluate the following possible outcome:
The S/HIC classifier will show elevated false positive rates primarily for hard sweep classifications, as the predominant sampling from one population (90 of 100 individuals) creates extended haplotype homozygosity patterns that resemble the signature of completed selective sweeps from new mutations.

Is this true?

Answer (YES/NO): NO